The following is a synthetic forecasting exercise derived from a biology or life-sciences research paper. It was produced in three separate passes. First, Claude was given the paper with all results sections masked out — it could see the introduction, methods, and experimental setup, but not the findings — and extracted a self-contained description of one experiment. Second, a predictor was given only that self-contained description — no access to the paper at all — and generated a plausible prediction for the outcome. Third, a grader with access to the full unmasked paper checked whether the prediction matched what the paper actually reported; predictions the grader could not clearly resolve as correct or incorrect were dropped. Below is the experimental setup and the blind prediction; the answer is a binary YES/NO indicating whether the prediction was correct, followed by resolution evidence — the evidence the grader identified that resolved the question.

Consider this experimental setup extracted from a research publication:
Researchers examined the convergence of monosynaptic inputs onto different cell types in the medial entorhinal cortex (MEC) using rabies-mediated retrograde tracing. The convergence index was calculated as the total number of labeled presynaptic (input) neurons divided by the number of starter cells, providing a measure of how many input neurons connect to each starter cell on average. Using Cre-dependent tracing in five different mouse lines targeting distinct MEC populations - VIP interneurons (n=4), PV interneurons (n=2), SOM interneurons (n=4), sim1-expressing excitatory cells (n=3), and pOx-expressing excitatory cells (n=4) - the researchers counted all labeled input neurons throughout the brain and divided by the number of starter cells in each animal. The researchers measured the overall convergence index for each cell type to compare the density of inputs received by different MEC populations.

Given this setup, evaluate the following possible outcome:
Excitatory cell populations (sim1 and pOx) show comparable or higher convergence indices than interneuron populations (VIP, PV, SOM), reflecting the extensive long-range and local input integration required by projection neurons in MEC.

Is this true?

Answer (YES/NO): NO